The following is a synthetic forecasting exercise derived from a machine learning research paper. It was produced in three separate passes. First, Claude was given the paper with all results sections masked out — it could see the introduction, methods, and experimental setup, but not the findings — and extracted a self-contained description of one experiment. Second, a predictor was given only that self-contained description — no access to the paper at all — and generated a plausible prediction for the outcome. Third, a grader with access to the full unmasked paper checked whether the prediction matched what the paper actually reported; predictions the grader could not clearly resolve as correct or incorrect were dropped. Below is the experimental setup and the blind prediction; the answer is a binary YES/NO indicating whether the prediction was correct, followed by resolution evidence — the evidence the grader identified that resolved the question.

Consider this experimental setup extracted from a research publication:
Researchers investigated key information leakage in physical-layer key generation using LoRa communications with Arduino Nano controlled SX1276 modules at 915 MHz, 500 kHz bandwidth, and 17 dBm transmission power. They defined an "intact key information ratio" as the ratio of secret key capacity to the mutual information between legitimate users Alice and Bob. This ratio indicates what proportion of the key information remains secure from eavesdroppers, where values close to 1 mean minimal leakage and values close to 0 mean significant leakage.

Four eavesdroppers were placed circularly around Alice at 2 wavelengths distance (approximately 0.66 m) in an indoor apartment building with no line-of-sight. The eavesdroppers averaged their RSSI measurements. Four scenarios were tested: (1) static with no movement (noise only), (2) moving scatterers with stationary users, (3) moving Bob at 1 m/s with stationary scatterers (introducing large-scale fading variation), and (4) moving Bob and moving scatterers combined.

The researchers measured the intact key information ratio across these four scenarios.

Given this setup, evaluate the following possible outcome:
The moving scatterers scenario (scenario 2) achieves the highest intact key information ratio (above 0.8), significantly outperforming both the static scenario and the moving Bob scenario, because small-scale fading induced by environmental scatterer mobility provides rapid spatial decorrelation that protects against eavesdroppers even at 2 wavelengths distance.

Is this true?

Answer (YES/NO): YES